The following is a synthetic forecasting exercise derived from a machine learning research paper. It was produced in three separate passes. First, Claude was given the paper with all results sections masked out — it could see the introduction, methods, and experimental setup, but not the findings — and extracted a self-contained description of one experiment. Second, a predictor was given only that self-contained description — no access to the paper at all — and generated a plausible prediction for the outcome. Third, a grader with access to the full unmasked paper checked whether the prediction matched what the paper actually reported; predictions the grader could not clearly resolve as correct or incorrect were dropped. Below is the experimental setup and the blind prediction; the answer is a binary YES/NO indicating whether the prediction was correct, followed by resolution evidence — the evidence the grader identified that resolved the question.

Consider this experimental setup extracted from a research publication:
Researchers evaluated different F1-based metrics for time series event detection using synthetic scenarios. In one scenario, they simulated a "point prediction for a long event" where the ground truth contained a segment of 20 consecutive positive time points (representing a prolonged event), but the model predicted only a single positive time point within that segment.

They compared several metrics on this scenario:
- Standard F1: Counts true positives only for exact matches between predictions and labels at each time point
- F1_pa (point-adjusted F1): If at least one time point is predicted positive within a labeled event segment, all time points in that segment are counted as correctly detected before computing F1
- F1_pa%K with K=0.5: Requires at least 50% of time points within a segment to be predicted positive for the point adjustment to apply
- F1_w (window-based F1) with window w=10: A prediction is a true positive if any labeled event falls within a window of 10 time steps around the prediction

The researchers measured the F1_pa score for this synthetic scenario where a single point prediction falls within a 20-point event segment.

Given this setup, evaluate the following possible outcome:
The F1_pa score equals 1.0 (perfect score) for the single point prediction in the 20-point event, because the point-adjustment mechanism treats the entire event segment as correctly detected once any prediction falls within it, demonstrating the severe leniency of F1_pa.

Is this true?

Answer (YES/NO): YES